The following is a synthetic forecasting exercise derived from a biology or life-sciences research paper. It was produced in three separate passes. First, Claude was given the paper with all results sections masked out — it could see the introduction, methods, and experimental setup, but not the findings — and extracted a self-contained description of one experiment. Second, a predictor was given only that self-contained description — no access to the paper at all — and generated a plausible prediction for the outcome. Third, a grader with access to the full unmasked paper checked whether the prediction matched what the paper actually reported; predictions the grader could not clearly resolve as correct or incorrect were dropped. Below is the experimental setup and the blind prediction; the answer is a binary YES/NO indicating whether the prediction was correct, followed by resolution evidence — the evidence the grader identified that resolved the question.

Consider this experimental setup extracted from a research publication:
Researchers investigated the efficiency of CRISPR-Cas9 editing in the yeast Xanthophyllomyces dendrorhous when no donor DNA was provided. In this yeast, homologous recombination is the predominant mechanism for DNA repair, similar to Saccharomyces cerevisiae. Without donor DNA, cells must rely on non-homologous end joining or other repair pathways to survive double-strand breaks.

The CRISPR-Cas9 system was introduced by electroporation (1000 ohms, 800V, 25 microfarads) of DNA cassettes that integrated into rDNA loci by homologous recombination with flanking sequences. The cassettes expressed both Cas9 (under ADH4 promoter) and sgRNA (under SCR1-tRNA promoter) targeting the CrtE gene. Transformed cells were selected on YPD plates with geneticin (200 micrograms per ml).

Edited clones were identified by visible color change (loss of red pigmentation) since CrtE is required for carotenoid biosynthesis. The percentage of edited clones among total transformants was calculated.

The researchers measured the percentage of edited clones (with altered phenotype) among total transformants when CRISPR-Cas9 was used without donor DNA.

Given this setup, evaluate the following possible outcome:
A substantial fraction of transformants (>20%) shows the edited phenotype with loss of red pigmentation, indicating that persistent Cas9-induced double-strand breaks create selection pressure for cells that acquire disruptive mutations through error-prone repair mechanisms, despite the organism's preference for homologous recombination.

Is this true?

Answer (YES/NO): NO